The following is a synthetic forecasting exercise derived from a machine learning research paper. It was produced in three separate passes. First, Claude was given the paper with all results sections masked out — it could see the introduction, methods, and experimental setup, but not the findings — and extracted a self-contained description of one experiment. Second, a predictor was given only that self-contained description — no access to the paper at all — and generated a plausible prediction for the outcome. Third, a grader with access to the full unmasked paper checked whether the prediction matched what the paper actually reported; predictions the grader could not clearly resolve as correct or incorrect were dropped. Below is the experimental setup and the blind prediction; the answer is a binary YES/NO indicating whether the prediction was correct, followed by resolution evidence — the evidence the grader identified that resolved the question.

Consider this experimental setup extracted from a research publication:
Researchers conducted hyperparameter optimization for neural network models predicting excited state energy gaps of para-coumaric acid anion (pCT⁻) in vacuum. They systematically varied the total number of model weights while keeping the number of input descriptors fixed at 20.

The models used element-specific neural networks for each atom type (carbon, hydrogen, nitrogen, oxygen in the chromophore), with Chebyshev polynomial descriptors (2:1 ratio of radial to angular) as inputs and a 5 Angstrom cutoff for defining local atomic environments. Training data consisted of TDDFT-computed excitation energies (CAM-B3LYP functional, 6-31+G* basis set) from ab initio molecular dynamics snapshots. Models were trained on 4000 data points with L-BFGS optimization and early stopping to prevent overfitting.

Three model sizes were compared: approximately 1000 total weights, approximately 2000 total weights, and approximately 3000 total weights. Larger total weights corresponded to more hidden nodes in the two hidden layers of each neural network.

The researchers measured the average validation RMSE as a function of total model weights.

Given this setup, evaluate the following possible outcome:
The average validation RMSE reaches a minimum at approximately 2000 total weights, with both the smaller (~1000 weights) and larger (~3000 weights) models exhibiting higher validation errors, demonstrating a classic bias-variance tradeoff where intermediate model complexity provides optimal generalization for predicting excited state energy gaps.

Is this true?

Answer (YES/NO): NO